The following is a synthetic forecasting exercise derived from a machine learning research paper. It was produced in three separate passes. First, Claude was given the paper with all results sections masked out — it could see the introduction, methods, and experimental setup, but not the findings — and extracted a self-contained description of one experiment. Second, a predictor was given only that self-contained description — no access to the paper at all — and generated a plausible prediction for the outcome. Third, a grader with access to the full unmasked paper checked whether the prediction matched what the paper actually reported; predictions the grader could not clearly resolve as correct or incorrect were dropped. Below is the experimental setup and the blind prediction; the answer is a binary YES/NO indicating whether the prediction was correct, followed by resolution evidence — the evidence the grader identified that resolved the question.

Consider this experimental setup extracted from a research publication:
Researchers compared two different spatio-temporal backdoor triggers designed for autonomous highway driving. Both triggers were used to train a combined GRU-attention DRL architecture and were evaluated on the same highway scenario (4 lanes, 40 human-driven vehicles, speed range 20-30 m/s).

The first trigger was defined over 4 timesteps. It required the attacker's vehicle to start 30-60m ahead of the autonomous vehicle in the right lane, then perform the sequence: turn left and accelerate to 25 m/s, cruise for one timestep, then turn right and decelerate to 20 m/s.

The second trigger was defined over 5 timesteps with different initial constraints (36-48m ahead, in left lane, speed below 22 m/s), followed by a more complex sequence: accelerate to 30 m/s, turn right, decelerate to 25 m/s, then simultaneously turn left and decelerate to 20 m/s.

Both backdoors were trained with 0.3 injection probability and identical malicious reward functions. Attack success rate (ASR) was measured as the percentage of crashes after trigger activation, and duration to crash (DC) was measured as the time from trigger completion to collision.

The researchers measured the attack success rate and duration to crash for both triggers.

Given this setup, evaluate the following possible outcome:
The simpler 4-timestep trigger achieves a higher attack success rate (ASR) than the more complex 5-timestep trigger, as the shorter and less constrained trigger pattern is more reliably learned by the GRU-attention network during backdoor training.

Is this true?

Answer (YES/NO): NO